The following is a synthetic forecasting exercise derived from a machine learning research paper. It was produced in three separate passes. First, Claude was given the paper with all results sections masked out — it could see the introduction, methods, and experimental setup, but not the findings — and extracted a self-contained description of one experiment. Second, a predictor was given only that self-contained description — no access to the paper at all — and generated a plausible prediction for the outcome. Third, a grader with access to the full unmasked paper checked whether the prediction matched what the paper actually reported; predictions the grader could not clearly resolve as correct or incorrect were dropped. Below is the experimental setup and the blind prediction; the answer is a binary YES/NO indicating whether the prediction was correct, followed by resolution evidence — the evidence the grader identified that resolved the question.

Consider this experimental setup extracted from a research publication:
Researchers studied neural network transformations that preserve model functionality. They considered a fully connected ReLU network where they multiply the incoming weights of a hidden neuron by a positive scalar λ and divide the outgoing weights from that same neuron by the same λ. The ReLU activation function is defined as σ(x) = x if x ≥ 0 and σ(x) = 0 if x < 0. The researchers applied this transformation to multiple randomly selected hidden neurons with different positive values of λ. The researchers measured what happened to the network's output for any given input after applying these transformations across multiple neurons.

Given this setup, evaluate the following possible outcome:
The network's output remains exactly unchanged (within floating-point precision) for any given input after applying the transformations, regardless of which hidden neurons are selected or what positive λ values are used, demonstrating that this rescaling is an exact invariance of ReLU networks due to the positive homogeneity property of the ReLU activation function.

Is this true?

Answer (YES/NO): YES